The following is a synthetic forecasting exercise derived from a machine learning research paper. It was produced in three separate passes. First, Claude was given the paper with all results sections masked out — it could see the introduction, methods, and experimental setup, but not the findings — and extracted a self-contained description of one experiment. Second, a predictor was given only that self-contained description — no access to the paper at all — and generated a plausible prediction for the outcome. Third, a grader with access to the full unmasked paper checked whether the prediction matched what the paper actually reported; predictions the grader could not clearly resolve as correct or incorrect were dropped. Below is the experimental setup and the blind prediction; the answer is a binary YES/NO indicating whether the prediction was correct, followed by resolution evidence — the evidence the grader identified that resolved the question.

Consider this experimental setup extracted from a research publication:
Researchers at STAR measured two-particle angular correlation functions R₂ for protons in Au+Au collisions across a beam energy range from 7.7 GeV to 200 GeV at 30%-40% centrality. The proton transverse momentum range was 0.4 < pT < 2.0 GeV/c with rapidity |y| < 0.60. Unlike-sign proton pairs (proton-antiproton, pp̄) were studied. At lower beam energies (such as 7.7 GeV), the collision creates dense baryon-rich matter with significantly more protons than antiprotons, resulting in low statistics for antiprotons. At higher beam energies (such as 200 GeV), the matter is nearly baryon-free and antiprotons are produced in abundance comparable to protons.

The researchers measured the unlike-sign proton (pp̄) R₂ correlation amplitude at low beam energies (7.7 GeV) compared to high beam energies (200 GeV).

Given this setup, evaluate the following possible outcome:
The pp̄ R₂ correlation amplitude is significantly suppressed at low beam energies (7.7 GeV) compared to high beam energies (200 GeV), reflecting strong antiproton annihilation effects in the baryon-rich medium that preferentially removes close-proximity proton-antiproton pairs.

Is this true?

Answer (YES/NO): NO